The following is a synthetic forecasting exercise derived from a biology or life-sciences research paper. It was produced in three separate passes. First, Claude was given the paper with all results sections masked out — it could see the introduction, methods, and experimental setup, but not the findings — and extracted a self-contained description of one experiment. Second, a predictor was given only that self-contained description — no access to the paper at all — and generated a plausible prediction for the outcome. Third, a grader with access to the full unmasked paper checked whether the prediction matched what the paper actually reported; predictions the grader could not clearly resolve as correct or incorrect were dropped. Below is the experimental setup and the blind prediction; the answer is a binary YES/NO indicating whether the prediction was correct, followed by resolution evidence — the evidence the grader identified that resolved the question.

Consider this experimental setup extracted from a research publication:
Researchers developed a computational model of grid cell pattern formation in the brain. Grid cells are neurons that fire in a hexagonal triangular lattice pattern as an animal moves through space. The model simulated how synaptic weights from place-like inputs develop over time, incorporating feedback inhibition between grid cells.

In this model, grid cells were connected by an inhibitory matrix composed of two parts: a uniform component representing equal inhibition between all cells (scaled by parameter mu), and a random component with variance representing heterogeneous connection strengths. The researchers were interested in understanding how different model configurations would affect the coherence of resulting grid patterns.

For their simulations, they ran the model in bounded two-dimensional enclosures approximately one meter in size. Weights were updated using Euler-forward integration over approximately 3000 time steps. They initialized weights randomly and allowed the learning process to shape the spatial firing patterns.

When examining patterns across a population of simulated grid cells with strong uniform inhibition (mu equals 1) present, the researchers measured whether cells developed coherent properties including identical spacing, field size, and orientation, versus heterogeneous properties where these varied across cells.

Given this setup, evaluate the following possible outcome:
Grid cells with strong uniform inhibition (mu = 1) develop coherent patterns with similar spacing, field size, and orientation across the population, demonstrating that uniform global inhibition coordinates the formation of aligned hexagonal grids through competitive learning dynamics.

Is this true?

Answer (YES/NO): NO